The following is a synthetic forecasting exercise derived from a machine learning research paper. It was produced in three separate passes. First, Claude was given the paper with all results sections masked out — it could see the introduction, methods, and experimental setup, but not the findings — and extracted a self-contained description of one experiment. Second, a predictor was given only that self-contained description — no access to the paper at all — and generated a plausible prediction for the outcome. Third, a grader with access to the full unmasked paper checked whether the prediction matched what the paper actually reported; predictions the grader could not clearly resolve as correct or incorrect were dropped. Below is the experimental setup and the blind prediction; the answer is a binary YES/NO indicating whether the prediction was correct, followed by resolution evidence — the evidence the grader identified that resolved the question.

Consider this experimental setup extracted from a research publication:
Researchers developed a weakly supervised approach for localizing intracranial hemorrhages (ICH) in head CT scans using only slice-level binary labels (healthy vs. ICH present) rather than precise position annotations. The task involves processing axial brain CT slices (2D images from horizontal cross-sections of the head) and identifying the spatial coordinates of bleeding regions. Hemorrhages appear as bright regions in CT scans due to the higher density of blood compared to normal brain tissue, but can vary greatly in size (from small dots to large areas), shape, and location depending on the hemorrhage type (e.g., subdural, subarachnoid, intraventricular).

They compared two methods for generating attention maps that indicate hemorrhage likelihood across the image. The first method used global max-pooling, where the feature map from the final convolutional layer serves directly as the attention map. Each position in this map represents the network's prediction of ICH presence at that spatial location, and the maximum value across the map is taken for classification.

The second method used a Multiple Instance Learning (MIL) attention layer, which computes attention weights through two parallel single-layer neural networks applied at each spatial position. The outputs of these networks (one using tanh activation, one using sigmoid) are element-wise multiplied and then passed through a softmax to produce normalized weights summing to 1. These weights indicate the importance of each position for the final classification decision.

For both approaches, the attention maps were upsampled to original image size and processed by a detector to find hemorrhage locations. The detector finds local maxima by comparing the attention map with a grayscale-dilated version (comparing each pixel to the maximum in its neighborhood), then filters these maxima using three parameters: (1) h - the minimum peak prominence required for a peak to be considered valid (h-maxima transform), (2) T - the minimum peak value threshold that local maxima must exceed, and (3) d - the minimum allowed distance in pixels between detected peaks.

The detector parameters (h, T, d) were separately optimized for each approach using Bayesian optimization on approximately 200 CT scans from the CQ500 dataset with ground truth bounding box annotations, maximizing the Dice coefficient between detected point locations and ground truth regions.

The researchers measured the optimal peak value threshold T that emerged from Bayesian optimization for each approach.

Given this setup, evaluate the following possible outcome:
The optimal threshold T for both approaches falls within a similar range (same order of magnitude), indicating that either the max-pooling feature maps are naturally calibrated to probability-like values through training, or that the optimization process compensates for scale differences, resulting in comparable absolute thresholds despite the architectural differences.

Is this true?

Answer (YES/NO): NO